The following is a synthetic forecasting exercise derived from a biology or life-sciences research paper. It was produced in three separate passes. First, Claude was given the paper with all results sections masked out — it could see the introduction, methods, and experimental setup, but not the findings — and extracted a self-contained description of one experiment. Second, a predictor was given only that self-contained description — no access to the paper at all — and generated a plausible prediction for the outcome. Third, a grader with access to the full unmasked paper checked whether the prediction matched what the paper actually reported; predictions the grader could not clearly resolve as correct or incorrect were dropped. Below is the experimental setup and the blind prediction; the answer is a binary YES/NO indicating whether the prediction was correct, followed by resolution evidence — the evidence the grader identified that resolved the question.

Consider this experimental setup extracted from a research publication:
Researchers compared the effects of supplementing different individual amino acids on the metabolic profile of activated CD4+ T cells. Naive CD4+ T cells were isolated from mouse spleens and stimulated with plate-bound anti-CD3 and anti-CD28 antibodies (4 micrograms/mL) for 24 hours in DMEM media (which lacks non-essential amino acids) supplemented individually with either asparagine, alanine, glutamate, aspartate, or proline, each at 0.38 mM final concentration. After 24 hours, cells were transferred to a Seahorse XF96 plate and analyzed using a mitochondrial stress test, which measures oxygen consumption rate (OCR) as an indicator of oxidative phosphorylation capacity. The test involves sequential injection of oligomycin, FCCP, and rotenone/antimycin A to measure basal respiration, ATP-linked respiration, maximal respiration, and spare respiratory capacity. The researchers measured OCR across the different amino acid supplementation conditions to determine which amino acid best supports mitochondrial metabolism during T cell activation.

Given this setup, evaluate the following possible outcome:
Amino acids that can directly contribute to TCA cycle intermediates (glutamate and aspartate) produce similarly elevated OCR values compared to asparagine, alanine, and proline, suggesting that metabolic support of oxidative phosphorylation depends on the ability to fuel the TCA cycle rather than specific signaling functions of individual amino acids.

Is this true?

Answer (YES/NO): NO